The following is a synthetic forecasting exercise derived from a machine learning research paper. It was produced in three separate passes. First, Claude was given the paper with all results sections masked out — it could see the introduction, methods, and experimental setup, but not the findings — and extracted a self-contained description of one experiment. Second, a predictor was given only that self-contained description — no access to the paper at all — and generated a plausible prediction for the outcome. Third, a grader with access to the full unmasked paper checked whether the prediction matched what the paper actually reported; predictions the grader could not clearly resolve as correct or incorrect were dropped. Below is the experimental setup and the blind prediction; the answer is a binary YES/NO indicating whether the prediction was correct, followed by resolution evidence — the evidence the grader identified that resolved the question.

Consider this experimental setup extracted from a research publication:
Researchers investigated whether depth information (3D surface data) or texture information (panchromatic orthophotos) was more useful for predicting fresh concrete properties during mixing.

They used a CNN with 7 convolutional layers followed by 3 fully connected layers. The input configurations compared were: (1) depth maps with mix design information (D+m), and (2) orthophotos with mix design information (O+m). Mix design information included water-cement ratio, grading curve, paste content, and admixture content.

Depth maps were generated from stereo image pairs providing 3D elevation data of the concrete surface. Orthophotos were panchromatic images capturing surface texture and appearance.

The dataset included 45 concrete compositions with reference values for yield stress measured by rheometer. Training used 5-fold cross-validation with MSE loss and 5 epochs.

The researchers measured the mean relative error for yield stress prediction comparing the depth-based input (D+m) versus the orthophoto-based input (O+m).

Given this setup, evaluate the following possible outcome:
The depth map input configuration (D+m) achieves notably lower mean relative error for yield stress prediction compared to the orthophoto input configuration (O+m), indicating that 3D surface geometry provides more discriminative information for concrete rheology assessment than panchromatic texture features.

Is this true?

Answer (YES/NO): NO